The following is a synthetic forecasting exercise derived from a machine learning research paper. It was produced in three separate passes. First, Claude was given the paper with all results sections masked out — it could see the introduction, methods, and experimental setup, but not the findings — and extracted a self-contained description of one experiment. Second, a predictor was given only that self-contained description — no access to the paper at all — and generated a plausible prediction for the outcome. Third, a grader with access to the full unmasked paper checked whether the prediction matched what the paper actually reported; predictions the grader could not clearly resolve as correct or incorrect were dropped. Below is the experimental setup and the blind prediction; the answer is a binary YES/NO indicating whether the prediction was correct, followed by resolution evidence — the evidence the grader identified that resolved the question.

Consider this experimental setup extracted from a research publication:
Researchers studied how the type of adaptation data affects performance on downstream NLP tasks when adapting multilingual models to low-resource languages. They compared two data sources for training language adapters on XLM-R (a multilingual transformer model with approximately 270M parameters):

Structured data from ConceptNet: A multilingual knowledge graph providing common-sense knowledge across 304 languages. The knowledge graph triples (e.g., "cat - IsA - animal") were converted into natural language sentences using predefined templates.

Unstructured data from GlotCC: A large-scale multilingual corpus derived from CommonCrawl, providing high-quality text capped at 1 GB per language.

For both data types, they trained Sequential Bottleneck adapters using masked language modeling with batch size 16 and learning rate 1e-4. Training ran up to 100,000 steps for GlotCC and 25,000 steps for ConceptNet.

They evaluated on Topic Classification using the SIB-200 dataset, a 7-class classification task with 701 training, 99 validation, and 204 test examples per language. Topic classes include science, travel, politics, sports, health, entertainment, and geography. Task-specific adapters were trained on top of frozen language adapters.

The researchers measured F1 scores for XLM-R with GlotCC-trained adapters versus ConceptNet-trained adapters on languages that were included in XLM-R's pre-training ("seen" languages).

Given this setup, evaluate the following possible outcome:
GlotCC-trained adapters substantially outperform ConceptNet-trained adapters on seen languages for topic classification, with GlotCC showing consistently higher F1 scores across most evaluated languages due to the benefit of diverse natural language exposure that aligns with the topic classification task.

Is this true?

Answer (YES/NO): YES